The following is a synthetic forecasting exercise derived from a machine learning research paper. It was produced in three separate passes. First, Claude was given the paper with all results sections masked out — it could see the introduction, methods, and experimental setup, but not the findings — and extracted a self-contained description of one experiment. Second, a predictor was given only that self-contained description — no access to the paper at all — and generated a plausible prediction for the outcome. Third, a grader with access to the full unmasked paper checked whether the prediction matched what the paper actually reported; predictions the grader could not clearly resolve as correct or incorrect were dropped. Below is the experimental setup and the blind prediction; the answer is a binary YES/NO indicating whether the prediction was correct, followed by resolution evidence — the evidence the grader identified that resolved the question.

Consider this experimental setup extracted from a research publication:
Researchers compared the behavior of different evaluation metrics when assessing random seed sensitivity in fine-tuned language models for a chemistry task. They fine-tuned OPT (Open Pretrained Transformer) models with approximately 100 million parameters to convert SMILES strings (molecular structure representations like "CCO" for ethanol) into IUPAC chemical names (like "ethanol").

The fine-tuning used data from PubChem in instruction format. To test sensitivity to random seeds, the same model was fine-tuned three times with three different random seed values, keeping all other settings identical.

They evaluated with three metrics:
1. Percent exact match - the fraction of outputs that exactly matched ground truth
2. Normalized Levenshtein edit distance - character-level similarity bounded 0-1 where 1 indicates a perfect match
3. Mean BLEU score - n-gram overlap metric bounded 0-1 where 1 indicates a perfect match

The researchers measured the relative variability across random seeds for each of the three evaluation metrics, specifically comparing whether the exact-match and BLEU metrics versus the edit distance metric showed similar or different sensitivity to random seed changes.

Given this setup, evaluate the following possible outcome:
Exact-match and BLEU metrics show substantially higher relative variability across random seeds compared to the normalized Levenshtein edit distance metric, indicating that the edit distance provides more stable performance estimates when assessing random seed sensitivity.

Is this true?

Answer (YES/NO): YES